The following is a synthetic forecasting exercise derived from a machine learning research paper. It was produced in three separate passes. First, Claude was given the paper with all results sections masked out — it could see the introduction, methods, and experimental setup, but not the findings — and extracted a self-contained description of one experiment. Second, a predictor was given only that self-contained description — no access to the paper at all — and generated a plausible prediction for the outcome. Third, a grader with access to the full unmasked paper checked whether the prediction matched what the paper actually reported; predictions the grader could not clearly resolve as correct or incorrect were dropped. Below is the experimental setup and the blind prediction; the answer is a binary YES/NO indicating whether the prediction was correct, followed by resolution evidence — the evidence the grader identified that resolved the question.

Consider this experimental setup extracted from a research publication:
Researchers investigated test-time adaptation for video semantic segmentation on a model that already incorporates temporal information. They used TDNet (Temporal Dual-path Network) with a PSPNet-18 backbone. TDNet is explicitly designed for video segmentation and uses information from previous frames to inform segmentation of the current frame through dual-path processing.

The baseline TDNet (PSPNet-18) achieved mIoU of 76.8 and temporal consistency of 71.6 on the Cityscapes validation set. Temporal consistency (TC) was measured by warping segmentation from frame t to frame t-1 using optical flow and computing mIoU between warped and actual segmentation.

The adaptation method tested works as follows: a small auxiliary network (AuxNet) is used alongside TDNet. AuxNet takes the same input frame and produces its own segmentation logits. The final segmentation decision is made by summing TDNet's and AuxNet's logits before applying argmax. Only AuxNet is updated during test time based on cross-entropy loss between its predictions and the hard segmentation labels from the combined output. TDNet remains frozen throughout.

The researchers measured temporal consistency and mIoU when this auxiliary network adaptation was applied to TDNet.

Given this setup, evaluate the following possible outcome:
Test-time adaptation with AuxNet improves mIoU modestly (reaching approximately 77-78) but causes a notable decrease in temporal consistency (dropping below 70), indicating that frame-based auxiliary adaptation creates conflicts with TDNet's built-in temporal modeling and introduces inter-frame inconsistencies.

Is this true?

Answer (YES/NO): NO